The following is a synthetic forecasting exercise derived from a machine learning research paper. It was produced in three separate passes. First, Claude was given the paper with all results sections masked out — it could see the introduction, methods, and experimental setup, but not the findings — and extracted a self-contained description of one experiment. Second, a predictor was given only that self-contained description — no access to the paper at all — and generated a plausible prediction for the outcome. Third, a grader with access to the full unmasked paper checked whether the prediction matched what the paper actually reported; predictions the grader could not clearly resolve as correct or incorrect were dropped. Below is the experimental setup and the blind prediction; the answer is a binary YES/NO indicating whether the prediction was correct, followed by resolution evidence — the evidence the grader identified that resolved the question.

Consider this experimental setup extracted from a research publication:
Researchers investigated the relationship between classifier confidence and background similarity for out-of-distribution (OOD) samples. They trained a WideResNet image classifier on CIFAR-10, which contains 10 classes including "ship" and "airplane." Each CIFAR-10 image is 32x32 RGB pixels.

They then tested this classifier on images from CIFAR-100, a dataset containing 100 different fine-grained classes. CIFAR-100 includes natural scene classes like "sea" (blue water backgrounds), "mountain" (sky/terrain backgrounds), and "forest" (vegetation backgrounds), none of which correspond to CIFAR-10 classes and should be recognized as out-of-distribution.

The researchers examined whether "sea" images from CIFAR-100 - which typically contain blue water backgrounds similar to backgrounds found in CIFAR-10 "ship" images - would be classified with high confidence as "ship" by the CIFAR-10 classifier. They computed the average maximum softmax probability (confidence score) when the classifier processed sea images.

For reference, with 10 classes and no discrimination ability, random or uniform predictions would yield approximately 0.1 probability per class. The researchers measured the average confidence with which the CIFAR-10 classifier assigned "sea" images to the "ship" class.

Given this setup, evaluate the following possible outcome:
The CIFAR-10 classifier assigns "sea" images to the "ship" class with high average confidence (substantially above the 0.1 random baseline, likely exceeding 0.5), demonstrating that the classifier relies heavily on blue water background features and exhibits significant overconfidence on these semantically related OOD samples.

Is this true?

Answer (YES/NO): YES